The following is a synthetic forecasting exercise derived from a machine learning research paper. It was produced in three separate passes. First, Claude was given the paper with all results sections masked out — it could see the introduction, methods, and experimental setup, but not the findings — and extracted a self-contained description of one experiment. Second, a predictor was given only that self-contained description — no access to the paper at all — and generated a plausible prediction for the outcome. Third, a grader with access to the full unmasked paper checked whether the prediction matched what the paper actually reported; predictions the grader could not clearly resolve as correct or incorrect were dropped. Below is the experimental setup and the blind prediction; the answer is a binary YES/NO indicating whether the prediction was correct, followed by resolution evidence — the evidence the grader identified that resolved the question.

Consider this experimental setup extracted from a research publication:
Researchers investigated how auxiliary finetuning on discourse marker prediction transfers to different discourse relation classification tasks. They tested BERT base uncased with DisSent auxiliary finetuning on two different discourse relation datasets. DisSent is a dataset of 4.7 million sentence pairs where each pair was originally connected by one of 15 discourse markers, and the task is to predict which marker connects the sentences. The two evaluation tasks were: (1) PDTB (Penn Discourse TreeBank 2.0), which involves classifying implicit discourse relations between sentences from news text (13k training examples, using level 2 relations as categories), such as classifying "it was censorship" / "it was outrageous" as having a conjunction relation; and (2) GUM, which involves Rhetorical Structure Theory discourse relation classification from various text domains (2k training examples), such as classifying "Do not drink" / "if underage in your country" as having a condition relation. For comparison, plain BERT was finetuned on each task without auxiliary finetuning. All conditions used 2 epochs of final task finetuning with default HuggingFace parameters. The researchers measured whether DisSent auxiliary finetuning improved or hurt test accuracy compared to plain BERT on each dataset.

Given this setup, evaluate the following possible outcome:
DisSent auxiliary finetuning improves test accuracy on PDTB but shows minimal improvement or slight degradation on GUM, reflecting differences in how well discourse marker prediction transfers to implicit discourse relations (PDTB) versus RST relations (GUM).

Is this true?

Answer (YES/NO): NO